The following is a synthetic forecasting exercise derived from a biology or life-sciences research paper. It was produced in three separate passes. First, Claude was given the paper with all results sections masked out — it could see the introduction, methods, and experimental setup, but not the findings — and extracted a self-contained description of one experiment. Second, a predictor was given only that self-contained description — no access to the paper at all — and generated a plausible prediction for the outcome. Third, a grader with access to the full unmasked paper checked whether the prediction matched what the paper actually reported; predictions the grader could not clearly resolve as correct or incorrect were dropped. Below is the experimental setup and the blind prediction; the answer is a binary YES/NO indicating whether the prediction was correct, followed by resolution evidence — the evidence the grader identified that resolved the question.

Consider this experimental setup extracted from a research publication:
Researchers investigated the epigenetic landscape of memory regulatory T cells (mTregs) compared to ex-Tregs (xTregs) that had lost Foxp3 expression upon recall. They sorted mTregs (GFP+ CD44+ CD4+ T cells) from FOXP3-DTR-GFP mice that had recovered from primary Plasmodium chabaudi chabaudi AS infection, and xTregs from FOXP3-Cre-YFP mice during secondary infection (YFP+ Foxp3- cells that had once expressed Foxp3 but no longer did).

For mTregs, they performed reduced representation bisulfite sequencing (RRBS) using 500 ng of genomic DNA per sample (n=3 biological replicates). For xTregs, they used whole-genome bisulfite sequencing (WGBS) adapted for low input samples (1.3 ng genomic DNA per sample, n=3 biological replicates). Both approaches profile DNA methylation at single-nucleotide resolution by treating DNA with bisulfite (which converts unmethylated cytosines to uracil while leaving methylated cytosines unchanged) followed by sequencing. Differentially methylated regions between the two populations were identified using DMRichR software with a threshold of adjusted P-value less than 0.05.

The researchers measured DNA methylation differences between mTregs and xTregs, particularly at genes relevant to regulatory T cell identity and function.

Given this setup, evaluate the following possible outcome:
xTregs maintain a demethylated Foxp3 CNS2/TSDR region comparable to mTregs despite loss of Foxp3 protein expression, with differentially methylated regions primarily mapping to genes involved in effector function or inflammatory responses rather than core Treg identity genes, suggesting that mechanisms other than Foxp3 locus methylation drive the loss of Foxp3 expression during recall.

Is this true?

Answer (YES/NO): NO